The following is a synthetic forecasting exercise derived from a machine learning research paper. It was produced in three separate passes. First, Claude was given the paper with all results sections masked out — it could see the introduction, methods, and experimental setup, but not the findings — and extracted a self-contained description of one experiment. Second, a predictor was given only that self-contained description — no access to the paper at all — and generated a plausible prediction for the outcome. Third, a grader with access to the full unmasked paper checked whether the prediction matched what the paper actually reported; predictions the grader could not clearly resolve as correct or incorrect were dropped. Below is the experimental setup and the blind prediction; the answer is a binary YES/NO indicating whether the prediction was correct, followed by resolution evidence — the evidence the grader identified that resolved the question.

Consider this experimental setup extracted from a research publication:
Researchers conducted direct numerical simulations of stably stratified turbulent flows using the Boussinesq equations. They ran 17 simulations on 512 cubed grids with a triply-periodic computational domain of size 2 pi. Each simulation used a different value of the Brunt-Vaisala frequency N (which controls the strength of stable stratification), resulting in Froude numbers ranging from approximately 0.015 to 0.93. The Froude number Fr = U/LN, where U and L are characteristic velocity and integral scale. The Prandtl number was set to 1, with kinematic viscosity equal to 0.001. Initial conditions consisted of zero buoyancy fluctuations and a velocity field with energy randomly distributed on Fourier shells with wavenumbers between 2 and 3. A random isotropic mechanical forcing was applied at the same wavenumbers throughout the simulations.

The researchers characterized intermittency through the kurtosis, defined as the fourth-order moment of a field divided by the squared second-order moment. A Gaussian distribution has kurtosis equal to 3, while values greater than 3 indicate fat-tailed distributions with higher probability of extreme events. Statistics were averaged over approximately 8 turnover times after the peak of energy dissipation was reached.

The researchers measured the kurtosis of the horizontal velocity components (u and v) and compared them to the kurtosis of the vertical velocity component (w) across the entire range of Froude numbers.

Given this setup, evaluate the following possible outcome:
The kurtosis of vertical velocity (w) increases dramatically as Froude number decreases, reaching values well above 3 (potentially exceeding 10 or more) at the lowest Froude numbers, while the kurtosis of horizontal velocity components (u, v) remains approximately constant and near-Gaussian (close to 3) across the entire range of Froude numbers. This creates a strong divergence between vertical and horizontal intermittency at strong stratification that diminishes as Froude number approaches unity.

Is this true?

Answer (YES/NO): NO